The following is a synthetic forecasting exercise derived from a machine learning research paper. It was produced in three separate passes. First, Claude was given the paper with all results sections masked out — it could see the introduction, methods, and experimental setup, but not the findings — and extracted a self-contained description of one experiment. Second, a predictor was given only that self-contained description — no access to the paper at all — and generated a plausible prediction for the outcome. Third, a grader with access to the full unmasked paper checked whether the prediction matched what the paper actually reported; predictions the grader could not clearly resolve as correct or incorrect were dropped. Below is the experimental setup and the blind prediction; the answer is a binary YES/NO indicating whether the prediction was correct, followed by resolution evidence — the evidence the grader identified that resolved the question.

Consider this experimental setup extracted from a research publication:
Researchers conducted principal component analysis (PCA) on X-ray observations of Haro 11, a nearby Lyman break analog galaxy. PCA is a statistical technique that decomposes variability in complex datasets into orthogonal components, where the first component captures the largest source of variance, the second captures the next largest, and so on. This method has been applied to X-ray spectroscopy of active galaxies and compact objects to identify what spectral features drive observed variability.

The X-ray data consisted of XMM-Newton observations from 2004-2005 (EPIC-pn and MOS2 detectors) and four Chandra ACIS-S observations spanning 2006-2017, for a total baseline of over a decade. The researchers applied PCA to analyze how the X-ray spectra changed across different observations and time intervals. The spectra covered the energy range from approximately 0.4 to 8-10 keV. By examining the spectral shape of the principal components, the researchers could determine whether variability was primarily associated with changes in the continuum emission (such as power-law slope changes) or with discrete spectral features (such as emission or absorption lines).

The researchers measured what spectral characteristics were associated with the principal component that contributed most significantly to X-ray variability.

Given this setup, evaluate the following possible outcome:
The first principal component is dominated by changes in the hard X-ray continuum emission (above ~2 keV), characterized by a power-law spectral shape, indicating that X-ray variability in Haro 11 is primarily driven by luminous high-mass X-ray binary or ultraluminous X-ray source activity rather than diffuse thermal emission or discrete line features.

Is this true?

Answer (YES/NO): NO